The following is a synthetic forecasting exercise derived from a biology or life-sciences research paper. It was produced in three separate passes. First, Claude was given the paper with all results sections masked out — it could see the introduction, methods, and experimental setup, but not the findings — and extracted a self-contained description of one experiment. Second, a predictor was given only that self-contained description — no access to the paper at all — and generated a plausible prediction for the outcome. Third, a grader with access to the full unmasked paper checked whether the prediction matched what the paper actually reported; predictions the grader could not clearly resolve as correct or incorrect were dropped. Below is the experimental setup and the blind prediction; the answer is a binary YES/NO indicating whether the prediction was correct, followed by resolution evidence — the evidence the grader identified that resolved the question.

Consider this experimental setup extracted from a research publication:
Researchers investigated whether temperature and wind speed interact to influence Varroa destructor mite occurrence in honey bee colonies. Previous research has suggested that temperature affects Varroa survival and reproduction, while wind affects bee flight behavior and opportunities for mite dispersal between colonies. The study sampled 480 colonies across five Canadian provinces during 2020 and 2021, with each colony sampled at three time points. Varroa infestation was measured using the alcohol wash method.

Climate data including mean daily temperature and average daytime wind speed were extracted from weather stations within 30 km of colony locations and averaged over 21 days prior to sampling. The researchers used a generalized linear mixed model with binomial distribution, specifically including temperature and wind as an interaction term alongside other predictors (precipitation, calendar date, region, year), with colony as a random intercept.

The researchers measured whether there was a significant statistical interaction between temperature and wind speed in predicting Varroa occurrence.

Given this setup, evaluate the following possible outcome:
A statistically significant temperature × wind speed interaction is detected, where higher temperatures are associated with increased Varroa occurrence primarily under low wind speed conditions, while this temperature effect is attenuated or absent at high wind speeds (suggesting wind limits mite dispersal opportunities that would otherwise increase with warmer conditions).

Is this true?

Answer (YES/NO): NO